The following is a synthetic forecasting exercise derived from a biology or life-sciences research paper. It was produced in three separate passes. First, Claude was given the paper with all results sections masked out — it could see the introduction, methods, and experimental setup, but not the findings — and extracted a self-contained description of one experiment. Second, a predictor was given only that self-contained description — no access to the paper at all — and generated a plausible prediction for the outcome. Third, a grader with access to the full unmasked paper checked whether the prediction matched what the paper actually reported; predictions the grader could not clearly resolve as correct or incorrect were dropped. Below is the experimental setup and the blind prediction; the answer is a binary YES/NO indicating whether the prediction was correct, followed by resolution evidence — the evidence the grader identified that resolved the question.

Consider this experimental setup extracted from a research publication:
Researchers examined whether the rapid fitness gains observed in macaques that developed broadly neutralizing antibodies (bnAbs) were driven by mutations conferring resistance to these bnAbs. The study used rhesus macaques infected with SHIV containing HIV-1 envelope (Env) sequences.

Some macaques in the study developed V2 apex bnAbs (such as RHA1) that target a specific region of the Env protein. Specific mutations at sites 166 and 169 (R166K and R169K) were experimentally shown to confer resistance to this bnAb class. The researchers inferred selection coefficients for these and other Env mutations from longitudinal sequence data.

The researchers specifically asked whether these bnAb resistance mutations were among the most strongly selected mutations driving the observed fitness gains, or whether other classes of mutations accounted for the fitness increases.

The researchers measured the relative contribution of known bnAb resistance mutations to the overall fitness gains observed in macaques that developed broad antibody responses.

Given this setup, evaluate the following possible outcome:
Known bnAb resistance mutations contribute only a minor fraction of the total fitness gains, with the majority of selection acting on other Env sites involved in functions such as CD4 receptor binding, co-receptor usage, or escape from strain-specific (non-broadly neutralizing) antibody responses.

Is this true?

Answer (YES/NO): YES